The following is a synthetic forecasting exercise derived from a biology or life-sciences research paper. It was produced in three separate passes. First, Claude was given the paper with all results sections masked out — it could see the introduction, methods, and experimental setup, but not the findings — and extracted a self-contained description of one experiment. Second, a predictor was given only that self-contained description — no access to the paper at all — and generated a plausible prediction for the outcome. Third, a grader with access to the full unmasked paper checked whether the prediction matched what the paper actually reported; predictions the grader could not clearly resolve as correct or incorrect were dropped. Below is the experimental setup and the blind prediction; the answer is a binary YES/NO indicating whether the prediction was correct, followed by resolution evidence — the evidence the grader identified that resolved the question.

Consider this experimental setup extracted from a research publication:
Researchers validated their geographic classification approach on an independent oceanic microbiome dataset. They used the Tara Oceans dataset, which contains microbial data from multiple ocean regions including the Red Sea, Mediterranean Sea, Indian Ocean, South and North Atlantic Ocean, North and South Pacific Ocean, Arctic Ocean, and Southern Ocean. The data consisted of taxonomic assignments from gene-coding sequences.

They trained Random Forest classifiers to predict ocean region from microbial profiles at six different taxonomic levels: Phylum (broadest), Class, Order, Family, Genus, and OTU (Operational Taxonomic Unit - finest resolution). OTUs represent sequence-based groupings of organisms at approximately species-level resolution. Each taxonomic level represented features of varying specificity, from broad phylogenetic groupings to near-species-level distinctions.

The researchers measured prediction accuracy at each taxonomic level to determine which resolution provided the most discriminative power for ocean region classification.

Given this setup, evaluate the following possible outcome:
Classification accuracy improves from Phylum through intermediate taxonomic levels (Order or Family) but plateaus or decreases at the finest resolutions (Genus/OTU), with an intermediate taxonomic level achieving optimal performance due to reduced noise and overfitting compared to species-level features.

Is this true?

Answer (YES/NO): NO